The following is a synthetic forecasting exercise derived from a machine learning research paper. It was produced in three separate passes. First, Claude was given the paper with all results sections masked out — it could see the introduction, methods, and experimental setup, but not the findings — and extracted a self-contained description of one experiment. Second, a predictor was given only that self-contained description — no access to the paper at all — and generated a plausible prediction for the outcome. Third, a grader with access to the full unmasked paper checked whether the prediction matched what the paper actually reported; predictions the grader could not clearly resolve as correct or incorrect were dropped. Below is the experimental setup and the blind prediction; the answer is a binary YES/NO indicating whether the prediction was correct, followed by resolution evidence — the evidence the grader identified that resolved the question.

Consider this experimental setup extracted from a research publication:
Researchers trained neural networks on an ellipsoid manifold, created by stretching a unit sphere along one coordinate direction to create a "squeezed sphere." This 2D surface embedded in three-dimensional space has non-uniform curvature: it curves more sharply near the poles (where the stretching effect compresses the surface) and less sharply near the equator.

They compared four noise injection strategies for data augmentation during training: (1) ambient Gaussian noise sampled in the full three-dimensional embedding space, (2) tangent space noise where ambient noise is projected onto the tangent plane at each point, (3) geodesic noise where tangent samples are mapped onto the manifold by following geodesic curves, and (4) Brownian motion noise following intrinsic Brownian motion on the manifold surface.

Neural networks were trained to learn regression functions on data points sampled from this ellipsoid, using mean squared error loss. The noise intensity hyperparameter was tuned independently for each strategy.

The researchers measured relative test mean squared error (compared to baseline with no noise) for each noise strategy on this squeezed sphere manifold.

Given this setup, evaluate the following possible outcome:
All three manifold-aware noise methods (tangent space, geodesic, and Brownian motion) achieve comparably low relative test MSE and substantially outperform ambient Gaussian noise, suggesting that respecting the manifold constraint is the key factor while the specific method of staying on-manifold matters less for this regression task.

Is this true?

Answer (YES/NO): NO